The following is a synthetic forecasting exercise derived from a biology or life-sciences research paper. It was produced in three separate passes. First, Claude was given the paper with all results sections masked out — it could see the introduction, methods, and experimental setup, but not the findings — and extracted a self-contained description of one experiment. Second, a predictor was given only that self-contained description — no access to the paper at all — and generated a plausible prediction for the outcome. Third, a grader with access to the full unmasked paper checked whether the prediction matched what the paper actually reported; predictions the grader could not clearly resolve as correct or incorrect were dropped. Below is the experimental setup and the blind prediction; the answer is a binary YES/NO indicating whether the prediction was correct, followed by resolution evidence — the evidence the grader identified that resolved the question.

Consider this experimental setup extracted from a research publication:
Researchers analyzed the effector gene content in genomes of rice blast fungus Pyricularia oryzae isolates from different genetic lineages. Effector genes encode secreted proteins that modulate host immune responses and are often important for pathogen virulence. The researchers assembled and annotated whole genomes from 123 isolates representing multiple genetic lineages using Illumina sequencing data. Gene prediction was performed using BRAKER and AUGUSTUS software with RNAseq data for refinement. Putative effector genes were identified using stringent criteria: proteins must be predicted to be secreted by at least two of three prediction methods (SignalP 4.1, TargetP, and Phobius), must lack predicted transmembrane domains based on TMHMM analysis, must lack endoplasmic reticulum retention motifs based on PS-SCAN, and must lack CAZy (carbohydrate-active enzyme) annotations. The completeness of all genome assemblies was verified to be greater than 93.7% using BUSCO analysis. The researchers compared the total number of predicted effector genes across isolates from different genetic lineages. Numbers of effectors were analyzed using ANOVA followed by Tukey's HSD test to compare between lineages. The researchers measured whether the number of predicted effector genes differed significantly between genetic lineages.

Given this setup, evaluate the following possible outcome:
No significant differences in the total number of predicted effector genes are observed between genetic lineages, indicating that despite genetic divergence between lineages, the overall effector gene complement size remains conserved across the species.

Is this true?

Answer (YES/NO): NO